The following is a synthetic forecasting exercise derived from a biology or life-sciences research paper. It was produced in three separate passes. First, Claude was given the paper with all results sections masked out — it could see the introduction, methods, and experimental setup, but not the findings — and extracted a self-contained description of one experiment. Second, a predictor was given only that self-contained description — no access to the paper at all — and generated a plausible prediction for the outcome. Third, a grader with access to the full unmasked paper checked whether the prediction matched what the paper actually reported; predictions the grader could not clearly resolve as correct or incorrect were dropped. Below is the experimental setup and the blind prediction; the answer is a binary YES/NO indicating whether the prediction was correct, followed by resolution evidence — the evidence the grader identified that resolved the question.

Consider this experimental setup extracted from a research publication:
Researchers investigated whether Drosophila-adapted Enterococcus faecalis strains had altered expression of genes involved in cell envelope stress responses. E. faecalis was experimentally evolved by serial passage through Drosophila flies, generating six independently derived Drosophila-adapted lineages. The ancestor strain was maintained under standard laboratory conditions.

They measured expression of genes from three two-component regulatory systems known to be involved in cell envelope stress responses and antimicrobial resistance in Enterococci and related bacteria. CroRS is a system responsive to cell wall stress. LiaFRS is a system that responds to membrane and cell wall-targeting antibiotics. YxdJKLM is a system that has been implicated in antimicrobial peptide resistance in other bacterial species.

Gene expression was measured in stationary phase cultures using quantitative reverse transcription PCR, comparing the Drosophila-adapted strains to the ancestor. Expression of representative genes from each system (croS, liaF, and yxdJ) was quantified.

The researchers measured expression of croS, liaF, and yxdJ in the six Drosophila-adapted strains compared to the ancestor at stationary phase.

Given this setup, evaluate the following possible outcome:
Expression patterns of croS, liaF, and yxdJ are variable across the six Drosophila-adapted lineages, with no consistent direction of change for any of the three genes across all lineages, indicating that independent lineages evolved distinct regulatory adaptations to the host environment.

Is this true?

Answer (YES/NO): NO